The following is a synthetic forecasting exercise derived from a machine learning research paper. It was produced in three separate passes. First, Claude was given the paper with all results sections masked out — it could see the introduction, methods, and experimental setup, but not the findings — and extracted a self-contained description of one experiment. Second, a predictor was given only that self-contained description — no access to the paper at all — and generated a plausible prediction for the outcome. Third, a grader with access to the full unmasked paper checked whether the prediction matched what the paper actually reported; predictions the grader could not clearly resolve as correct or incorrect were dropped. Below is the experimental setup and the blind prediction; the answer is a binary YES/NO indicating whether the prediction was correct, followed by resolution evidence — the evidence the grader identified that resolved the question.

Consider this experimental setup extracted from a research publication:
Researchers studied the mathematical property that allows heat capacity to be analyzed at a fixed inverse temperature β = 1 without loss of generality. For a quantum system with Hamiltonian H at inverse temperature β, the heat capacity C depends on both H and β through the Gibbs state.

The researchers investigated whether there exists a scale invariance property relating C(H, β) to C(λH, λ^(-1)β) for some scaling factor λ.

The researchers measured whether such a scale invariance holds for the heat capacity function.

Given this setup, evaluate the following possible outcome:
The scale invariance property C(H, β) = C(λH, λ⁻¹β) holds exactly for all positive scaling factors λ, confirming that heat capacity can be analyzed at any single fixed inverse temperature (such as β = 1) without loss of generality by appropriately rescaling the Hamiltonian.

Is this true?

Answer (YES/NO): YES